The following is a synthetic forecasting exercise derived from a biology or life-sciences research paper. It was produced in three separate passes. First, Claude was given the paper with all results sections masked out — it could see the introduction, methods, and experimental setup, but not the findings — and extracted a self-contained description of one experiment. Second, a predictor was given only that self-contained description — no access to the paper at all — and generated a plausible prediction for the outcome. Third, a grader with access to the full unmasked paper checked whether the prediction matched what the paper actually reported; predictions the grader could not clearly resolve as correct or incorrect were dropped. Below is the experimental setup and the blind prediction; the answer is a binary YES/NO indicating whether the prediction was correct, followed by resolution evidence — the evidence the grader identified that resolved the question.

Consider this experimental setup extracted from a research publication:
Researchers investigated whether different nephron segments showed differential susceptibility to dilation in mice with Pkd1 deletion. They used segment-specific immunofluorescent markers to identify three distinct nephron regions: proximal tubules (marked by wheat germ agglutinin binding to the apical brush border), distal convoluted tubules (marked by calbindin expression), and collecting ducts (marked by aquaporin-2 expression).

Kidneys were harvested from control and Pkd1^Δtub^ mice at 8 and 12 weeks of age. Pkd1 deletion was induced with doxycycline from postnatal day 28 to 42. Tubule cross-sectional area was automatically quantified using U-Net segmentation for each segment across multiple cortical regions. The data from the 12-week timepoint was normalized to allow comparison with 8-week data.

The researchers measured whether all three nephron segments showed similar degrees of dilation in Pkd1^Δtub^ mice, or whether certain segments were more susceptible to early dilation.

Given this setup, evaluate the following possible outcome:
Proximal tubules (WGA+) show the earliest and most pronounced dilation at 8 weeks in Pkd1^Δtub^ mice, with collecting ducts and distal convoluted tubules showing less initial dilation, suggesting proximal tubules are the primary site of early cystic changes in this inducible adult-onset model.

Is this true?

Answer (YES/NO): NO